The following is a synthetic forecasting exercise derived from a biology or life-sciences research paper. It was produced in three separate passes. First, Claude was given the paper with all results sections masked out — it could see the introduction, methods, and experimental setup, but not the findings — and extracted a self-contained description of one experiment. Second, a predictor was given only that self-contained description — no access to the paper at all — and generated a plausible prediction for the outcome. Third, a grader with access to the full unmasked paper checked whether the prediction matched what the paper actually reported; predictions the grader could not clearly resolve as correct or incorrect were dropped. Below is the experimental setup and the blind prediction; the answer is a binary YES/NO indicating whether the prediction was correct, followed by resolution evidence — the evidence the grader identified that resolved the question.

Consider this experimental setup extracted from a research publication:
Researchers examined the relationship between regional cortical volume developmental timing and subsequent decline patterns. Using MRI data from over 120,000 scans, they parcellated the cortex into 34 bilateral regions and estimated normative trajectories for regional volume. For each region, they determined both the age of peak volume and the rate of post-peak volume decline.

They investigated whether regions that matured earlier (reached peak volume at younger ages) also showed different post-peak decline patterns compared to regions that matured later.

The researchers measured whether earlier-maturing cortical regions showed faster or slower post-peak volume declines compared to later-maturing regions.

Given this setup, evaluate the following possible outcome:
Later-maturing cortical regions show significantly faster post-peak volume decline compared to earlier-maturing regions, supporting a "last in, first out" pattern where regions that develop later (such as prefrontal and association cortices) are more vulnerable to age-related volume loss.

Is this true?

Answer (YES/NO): NO